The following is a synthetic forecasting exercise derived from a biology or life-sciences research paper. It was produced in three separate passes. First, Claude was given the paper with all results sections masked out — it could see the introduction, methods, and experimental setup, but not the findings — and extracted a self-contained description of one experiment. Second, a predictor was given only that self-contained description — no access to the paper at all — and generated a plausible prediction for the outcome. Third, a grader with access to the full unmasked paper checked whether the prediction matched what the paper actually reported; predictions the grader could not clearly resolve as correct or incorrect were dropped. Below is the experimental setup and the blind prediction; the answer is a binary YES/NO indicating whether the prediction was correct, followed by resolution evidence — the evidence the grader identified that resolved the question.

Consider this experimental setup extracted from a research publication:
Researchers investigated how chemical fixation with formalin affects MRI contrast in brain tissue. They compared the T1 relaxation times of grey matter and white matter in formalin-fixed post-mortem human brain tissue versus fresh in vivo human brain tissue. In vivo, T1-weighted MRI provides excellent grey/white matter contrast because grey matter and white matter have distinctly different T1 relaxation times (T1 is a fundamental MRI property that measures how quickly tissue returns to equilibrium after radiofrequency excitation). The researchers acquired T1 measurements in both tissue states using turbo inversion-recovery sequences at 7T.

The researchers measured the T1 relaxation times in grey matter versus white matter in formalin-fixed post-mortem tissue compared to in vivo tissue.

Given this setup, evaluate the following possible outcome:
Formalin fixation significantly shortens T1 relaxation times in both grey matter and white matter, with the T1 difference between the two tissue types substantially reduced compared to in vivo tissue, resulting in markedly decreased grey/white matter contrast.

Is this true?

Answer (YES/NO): YES